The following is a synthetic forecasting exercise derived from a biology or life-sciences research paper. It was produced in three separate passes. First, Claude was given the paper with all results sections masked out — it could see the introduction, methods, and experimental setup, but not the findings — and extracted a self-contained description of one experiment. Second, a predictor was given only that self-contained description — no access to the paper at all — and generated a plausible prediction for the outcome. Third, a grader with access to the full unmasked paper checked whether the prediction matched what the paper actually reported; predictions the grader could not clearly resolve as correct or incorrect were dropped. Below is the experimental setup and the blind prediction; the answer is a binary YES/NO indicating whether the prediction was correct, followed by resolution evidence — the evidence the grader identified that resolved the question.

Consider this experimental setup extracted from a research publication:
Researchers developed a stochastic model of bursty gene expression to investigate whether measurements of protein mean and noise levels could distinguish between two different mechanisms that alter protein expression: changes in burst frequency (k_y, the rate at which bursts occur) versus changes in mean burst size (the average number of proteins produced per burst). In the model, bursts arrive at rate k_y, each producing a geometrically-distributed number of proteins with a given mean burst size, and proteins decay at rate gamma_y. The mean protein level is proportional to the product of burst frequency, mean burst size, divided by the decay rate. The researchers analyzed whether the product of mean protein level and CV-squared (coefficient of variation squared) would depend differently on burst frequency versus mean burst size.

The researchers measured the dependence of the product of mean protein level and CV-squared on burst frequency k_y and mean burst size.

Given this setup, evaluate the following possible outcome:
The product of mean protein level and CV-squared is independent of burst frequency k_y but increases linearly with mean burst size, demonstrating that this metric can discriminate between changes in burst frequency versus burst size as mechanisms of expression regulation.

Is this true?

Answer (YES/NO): YES